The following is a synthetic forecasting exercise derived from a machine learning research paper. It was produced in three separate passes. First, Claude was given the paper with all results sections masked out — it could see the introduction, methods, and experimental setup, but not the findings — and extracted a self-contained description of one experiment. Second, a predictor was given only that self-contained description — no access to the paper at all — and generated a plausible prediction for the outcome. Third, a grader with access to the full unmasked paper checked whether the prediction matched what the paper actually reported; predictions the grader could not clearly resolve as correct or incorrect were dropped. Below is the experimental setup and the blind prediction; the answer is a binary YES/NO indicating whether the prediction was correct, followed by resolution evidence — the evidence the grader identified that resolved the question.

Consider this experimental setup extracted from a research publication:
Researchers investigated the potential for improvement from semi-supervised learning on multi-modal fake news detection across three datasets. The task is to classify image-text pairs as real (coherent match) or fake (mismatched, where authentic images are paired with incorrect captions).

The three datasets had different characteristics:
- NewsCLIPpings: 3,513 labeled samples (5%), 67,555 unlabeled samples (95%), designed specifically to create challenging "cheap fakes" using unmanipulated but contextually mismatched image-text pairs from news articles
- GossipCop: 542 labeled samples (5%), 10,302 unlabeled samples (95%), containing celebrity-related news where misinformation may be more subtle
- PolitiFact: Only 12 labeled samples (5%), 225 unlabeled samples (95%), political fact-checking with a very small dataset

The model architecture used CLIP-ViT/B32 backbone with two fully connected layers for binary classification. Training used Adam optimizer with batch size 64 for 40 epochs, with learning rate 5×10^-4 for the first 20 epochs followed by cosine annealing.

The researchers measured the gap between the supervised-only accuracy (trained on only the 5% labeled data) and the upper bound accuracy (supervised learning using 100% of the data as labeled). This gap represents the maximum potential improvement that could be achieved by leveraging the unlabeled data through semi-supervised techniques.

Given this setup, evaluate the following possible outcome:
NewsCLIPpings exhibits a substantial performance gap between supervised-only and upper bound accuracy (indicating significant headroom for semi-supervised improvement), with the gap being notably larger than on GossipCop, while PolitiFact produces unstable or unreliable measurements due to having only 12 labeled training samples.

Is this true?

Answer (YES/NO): NO